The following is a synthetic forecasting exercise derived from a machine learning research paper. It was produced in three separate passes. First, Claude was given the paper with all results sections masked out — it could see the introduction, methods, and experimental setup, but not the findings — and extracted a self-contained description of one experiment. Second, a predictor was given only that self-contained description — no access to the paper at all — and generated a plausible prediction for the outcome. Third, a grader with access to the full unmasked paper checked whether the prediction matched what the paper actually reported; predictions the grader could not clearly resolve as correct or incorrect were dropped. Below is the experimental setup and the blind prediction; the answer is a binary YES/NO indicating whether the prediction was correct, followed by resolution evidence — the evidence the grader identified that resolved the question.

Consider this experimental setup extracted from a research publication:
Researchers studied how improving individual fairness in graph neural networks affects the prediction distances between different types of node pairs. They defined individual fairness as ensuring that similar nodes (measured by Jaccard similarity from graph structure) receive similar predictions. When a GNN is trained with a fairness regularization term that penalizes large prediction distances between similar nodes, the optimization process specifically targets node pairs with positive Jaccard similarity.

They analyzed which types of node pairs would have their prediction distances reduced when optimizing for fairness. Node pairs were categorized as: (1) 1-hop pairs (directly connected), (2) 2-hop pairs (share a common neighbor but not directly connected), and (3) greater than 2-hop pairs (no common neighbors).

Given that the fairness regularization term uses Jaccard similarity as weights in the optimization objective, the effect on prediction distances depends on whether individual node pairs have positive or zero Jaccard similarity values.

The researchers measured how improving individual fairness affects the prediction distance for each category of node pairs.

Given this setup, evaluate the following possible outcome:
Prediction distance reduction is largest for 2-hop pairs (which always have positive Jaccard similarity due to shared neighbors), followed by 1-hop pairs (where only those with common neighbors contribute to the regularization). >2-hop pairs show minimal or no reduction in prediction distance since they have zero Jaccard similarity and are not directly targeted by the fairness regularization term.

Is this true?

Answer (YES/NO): NO